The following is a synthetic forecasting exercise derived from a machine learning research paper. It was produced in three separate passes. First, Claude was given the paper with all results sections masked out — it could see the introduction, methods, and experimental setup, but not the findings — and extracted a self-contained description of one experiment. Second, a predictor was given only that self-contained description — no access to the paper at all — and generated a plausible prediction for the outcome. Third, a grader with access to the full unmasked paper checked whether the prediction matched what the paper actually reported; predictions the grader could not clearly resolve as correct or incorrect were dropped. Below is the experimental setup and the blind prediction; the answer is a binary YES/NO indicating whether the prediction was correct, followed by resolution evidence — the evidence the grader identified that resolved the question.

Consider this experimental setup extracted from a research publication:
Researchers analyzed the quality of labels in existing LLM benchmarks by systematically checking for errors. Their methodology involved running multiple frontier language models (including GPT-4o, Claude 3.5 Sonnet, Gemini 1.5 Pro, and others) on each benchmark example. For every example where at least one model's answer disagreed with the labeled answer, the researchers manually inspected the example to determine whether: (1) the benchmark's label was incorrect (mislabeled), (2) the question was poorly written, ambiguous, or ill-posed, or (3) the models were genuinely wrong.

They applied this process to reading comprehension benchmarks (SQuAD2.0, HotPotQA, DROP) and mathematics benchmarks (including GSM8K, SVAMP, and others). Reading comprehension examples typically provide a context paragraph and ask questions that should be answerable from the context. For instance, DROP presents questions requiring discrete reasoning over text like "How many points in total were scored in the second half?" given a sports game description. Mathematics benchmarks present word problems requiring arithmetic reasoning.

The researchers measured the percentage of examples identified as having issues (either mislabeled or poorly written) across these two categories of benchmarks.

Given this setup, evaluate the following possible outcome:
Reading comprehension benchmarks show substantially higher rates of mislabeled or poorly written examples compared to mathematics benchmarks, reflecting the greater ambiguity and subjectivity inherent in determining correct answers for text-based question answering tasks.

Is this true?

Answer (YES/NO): YES